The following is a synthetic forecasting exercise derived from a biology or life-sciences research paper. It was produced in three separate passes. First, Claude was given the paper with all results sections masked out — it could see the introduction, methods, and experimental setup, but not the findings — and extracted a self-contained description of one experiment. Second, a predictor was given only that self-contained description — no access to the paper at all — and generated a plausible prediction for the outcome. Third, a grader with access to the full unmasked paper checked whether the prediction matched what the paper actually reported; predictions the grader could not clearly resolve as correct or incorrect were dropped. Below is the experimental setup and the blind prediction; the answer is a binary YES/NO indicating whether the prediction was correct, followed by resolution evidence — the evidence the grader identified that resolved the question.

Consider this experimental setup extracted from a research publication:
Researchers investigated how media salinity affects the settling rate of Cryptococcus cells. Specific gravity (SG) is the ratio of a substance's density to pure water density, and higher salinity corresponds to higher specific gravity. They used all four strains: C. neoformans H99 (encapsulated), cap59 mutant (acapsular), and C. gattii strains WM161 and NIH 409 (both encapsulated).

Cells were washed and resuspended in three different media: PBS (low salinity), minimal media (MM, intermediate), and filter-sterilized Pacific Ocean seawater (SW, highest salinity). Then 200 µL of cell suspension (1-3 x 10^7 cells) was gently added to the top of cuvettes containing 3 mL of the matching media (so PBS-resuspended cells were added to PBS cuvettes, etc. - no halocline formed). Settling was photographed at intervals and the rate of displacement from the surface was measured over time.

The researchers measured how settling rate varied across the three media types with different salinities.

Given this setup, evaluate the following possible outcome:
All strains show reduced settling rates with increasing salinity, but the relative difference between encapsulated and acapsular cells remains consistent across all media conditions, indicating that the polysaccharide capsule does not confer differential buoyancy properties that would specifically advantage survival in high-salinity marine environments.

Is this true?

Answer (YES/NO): NO